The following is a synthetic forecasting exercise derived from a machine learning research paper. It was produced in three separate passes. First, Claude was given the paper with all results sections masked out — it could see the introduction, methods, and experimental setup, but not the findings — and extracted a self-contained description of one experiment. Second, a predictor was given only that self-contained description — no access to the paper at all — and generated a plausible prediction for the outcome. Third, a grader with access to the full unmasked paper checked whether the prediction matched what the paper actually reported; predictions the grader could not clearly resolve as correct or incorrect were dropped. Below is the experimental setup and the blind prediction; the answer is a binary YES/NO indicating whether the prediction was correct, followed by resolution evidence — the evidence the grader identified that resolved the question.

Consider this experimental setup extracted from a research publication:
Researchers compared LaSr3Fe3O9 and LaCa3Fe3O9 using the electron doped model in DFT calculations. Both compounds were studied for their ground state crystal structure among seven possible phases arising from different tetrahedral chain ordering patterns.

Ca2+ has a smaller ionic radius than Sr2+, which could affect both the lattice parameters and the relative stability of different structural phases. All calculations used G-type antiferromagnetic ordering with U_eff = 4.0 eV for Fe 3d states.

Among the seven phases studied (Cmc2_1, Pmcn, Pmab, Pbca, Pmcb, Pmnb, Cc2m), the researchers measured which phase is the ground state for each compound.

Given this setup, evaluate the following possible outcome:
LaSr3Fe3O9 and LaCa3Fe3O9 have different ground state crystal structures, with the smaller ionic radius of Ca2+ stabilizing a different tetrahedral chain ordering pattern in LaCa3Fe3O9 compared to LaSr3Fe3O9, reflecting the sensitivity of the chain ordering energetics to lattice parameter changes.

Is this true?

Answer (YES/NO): YES